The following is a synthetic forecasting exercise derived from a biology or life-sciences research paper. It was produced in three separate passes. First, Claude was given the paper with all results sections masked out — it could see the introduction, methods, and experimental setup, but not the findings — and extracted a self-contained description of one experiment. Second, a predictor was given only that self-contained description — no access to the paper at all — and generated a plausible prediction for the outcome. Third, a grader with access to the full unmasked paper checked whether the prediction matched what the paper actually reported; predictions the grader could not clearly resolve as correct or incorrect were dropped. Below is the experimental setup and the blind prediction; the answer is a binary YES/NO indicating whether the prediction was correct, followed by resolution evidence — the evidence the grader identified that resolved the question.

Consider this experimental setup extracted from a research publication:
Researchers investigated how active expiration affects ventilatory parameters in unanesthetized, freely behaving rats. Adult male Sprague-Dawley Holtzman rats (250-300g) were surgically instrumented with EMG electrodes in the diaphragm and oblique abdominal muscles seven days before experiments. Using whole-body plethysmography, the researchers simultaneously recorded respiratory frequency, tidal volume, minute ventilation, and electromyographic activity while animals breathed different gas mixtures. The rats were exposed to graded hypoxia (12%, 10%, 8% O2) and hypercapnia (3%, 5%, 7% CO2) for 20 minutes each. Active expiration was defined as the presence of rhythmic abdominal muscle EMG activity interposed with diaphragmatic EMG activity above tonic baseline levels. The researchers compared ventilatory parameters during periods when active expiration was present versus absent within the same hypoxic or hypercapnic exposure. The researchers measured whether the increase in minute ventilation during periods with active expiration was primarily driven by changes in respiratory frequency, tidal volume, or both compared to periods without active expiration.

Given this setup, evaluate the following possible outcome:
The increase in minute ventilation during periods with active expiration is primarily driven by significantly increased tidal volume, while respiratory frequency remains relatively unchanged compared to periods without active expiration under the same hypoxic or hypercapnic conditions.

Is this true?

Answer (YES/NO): YES